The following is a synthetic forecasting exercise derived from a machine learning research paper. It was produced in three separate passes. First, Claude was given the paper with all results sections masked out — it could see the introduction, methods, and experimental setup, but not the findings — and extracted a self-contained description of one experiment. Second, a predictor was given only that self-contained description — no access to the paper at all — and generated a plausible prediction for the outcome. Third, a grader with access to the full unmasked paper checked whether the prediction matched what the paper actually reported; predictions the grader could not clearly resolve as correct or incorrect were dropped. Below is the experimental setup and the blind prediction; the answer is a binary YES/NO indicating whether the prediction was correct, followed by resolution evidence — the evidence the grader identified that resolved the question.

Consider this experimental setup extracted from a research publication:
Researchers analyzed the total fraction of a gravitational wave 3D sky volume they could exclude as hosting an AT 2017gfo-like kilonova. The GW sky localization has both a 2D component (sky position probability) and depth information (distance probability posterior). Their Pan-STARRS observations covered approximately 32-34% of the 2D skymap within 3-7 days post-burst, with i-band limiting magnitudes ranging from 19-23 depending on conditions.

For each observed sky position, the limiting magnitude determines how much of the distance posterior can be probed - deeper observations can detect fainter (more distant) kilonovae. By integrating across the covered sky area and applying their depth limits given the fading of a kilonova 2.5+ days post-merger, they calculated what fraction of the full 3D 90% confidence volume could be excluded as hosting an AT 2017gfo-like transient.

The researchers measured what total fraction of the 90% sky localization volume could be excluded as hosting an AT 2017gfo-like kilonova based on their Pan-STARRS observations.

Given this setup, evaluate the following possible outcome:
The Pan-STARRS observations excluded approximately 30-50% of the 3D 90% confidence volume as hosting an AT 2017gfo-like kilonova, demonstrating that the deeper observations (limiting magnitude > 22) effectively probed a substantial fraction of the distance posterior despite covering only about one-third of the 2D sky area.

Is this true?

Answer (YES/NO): NO